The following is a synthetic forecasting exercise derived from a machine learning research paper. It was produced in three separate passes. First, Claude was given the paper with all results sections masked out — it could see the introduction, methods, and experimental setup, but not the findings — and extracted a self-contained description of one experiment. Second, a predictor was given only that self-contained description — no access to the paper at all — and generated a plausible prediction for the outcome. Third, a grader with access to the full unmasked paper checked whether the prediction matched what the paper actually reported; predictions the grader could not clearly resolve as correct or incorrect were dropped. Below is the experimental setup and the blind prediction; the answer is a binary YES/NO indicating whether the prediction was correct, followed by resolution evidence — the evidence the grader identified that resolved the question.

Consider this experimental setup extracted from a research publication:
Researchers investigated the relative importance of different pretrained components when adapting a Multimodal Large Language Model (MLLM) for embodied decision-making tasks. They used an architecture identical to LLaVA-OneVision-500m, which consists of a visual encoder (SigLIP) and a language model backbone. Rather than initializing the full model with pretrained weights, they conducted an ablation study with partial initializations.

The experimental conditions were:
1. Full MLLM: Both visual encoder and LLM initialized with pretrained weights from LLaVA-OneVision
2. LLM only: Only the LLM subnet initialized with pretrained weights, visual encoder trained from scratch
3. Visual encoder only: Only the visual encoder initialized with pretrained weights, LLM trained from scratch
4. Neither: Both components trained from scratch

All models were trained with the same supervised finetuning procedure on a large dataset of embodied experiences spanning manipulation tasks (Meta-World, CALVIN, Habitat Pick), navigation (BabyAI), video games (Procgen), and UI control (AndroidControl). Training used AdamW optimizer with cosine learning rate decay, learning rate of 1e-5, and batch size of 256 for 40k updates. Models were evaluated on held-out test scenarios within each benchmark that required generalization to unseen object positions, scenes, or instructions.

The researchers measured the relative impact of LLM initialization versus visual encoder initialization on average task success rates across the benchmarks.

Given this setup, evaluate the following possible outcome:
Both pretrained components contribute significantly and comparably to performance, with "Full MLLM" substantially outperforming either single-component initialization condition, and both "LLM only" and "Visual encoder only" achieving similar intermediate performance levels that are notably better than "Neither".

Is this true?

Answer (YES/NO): NO